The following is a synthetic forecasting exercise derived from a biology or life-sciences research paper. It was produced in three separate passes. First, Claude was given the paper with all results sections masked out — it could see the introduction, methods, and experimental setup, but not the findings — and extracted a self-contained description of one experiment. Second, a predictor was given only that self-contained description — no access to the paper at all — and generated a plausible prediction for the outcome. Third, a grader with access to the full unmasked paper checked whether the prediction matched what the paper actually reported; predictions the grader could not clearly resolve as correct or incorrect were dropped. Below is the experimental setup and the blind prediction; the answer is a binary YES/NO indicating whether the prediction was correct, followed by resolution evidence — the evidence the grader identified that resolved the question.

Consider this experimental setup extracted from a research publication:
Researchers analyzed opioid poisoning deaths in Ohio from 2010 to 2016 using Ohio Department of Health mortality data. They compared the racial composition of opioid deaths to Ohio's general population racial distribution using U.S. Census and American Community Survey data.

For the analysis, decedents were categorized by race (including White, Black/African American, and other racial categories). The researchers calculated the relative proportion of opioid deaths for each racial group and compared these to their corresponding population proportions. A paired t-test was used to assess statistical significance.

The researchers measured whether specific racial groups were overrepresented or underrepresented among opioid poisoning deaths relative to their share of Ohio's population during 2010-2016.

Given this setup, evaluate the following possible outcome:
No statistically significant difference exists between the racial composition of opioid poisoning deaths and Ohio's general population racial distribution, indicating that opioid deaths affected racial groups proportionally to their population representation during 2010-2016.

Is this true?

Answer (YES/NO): NO